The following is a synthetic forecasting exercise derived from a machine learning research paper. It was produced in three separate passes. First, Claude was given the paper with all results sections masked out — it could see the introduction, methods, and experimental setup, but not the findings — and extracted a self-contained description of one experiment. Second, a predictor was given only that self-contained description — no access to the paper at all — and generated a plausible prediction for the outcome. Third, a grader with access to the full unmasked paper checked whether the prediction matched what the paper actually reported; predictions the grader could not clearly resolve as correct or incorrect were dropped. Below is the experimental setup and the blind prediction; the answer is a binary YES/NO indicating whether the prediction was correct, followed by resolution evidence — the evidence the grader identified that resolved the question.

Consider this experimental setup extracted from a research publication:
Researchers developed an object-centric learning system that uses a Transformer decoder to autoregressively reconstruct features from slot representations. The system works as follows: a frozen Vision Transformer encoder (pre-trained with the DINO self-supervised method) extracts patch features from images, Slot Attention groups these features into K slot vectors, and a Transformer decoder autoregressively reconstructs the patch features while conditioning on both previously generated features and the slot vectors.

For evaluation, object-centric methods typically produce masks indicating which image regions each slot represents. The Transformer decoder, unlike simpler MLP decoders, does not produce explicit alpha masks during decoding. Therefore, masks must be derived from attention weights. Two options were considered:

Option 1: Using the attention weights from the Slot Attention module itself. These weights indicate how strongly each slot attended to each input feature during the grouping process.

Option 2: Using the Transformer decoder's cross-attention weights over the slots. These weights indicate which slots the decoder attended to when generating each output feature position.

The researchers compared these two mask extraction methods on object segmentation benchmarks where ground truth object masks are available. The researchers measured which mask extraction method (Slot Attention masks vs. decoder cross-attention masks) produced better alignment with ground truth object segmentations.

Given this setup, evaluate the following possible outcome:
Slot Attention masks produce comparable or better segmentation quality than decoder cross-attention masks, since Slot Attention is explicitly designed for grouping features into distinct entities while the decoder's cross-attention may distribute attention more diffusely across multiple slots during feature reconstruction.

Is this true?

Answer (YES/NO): NO